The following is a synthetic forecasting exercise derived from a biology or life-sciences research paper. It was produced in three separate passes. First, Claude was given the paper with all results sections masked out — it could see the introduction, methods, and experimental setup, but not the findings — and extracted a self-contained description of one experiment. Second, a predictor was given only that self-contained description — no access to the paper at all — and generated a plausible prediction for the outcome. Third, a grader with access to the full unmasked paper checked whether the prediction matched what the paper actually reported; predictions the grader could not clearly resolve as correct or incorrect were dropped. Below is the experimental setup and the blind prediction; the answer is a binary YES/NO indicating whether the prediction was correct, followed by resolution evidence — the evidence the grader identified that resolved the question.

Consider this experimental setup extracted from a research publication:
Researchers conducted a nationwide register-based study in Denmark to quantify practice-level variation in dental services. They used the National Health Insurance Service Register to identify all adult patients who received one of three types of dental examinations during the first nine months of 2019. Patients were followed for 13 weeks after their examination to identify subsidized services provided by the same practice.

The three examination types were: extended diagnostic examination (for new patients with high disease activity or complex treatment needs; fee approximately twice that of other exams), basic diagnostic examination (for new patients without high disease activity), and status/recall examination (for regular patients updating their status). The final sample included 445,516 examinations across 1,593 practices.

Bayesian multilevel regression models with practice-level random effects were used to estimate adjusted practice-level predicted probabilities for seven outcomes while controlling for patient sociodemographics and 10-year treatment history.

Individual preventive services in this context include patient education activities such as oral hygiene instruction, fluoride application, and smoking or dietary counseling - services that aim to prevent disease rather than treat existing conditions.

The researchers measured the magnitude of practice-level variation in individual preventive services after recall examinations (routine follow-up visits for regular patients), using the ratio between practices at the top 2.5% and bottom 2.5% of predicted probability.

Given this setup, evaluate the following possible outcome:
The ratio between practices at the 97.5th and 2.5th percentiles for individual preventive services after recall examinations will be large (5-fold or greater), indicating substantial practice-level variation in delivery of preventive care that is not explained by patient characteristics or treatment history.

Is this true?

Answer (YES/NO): YES